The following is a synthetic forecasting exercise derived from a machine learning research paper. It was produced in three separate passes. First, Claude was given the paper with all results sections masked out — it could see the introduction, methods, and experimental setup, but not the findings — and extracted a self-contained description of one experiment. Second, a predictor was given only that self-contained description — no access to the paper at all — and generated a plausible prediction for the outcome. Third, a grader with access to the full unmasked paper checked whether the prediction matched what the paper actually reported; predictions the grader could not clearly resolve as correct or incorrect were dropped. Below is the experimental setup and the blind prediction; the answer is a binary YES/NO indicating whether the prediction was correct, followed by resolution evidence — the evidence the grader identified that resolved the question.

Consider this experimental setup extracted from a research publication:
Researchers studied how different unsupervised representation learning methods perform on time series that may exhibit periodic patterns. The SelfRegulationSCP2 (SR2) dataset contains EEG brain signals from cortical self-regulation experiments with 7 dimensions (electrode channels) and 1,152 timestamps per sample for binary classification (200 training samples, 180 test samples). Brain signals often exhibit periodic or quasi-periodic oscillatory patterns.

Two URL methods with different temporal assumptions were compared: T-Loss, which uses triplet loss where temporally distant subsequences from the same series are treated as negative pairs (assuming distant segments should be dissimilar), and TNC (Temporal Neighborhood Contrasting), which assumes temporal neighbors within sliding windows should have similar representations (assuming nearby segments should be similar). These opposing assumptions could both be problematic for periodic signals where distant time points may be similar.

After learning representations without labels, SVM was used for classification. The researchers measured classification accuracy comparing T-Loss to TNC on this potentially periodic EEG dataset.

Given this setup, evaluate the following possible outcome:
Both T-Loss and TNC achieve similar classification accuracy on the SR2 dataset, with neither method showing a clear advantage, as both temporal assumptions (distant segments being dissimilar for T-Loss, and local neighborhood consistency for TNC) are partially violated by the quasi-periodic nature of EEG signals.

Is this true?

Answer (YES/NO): YES